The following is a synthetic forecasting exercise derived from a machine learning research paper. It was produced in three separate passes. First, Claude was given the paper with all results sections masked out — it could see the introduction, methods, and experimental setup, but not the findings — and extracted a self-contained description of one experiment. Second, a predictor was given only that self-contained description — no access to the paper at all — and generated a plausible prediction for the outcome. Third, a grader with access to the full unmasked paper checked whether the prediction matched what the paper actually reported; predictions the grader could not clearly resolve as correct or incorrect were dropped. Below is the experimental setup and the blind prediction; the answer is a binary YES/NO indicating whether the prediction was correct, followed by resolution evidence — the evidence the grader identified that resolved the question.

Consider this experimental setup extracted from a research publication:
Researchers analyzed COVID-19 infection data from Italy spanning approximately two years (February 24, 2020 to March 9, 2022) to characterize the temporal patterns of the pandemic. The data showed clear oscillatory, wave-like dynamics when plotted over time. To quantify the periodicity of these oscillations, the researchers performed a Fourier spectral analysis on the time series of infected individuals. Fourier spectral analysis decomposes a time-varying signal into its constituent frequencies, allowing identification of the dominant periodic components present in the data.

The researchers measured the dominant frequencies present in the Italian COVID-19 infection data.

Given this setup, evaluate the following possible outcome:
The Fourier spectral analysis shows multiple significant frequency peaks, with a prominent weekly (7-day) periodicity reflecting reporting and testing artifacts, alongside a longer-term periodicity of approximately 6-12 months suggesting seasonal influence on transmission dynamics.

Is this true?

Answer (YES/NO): NO